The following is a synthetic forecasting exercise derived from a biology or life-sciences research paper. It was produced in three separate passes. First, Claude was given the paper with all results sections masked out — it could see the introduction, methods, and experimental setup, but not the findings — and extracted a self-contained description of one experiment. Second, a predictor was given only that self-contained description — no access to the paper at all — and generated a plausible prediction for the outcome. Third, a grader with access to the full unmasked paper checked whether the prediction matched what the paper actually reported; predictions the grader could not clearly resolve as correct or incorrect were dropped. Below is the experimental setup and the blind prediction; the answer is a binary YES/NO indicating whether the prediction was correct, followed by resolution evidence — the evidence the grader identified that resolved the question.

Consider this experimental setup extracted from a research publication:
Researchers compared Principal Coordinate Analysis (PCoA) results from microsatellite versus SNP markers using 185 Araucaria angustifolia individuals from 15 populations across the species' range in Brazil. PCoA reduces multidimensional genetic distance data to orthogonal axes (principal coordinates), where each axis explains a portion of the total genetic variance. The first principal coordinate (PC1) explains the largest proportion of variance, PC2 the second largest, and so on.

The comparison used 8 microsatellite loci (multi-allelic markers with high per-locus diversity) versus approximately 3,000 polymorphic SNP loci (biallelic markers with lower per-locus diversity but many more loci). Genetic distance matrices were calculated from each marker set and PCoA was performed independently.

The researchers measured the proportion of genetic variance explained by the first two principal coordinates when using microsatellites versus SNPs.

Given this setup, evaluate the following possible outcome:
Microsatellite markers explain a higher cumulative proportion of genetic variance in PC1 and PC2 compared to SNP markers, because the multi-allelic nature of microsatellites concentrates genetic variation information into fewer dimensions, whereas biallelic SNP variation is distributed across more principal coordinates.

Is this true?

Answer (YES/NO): NO